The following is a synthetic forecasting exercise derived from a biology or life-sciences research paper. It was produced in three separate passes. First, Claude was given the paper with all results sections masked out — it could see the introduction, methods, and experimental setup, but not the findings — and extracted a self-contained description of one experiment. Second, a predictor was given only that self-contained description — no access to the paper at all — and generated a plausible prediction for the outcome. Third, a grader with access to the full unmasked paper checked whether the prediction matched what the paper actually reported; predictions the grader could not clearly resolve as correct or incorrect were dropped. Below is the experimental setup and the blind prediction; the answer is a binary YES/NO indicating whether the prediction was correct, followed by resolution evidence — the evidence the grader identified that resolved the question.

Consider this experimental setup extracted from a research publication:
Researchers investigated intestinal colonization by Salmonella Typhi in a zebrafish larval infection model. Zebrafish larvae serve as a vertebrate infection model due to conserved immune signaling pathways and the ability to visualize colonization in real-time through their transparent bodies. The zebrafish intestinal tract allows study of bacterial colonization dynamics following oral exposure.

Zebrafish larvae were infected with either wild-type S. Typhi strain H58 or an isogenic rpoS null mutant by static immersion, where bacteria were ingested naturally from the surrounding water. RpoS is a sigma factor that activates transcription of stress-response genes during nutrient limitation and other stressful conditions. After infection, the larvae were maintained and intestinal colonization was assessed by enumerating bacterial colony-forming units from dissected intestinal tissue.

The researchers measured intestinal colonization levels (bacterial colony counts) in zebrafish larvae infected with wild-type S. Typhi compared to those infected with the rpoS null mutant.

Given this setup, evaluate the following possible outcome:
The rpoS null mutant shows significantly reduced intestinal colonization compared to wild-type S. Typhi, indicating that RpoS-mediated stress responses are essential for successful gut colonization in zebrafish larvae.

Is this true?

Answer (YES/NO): YES